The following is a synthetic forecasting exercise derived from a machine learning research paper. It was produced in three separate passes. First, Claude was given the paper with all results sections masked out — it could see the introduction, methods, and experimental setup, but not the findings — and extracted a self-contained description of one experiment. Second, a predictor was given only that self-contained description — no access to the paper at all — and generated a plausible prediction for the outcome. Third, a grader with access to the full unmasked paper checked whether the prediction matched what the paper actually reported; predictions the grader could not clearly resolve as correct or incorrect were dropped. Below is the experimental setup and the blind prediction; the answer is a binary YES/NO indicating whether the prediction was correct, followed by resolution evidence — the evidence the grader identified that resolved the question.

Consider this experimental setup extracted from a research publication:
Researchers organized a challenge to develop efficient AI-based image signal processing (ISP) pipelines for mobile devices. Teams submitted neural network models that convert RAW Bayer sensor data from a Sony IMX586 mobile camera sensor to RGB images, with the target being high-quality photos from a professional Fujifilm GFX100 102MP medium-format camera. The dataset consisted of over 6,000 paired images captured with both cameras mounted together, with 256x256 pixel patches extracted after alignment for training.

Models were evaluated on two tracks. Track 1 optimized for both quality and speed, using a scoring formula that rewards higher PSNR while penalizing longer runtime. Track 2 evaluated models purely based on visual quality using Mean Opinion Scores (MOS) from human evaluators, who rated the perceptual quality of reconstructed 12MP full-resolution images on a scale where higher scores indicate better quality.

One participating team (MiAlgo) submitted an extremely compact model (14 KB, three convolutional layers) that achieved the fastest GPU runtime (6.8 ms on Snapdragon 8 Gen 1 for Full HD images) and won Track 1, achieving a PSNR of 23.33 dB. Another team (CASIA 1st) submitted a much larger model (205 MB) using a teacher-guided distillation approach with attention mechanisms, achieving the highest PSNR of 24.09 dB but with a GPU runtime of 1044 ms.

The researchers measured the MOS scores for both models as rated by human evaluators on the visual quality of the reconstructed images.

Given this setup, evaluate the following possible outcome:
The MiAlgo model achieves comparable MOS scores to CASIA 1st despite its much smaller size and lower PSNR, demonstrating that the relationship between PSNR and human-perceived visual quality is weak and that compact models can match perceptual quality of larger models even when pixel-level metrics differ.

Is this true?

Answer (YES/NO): NO